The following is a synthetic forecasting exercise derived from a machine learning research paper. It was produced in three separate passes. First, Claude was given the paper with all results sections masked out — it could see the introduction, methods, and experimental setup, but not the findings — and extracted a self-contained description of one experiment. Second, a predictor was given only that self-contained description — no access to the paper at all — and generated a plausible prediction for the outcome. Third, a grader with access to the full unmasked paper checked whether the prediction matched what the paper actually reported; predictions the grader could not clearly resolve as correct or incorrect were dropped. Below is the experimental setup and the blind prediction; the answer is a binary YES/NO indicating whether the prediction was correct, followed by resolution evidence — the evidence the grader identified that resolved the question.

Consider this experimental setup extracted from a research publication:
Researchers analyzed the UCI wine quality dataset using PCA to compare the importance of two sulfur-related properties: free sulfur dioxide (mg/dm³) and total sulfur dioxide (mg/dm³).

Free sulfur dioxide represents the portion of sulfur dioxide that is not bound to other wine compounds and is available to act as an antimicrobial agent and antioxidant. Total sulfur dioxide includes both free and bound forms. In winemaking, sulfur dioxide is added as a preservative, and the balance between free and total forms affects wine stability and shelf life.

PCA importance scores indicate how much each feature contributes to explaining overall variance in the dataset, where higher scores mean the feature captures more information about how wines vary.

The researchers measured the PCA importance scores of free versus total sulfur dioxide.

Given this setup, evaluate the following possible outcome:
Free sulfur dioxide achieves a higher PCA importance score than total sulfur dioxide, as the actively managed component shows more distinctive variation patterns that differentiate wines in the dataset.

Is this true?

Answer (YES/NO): NO